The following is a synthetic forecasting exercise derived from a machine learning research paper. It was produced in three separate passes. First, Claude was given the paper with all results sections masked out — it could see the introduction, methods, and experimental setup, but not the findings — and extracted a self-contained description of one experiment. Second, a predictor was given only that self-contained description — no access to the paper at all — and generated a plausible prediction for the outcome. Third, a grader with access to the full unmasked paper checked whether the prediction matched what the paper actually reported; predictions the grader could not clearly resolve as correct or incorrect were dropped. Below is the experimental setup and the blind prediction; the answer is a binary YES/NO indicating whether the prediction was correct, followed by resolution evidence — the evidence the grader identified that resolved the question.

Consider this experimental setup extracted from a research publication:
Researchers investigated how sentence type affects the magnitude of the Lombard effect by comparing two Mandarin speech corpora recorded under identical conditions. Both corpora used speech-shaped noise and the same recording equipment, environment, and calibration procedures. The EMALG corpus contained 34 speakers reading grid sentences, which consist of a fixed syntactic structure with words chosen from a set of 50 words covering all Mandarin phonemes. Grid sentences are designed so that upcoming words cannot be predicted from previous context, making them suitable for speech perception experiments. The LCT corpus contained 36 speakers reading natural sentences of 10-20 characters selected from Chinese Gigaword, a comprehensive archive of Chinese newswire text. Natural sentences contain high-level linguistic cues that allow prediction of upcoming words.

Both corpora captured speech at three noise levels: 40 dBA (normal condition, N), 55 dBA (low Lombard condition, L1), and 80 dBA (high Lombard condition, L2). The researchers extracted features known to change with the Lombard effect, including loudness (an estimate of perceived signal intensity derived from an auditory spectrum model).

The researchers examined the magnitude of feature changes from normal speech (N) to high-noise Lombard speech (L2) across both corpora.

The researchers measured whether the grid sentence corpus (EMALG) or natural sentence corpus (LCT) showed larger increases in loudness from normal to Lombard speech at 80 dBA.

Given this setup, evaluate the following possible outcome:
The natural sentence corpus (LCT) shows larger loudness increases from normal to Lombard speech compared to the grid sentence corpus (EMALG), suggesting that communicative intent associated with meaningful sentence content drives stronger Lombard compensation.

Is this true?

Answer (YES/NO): NO